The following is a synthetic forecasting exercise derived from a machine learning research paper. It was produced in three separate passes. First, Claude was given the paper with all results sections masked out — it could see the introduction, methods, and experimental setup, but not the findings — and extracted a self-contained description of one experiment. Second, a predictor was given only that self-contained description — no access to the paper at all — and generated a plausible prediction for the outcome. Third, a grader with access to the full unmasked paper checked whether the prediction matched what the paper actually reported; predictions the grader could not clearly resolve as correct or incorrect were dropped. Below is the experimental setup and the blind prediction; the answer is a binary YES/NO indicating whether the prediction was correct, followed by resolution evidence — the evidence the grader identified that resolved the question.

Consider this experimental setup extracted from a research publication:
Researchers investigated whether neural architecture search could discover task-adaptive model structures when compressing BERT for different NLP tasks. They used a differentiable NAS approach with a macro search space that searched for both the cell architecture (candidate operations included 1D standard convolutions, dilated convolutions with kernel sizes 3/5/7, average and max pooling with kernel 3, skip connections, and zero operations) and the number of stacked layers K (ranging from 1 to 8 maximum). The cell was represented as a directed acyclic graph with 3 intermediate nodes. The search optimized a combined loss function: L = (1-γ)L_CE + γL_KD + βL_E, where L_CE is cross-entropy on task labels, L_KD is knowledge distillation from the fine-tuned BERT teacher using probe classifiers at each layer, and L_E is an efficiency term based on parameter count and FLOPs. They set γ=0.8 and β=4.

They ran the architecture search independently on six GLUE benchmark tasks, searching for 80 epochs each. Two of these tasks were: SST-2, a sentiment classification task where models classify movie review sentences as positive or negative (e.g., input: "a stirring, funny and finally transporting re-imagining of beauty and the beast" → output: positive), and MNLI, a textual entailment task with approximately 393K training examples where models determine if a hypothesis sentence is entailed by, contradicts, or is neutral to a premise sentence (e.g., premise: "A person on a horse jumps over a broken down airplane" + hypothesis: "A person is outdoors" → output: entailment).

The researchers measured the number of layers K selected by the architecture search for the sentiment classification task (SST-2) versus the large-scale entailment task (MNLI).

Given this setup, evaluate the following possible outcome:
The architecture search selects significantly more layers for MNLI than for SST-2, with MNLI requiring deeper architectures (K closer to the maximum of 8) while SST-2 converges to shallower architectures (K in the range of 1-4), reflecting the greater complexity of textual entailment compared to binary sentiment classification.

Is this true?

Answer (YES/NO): YES